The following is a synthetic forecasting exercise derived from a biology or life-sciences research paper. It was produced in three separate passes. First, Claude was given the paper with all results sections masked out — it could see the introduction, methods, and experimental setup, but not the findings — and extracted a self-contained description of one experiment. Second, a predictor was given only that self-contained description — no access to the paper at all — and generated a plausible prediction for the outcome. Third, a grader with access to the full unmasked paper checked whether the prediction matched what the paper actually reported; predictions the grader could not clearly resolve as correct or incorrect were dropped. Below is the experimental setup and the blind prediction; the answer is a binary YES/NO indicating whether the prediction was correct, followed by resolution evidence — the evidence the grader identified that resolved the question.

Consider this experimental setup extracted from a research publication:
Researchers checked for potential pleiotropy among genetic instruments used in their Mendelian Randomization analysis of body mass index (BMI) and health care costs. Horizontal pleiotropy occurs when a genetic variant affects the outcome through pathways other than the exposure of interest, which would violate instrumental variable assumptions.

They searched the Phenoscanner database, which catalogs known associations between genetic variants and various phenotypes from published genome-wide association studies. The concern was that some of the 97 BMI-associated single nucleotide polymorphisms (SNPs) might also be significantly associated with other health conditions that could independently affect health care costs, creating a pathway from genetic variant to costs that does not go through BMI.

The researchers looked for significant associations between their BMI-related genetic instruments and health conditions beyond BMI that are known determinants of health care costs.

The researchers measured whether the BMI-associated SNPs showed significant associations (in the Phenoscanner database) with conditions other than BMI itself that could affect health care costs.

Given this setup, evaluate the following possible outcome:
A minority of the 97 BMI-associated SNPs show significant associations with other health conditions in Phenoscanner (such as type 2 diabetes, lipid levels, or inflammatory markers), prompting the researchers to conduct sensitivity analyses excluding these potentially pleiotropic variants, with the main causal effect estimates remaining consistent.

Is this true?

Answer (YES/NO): NO